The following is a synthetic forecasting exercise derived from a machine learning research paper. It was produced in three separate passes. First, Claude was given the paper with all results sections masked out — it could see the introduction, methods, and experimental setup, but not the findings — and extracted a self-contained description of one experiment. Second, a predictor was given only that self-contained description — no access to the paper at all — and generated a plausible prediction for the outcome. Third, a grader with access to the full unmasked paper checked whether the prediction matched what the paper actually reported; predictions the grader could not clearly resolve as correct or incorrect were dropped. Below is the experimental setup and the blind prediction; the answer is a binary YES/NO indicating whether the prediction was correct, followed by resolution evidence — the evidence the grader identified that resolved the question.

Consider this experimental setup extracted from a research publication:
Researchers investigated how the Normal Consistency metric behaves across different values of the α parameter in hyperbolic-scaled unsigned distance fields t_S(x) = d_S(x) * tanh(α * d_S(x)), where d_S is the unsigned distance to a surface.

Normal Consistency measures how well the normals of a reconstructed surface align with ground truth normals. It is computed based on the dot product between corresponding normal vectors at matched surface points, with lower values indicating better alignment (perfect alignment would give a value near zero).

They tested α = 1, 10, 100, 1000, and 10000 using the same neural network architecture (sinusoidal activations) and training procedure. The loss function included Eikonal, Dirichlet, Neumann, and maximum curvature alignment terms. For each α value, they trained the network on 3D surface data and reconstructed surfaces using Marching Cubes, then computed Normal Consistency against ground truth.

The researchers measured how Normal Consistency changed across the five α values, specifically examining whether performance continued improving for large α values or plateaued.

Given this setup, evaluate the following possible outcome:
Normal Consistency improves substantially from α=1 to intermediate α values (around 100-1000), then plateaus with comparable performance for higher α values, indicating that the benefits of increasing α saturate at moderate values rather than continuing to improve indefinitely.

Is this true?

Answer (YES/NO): NO